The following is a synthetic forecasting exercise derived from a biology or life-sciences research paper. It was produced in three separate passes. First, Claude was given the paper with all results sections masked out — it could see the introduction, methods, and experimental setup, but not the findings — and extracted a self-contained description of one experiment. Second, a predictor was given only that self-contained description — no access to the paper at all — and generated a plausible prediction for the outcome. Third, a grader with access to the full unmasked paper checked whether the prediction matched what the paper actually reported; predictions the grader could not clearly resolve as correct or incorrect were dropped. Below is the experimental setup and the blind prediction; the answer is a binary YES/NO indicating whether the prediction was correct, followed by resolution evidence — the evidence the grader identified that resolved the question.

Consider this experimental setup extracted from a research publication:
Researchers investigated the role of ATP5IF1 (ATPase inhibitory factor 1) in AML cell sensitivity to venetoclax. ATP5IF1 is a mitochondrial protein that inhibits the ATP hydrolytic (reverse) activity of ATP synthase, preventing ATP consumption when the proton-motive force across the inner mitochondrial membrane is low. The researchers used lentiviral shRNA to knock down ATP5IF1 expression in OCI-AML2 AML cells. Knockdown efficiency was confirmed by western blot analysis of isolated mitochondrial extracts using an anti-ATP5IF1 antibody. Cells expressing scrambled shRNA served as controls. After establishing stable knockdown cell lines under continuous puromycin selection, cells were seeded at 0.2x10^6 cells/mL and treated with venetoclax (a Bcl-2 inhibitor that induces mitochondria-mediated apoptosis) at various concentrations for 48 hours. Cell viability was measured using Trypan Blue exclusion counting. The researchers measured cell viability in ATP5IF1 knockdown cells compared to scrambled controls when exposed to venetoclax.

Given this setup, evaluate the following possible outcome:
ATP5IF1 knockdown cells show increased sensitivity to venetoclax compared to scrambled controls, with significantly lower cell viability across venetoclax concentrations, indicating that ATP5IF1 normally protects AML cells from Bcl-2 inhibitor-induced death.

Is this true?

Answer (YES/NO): NO